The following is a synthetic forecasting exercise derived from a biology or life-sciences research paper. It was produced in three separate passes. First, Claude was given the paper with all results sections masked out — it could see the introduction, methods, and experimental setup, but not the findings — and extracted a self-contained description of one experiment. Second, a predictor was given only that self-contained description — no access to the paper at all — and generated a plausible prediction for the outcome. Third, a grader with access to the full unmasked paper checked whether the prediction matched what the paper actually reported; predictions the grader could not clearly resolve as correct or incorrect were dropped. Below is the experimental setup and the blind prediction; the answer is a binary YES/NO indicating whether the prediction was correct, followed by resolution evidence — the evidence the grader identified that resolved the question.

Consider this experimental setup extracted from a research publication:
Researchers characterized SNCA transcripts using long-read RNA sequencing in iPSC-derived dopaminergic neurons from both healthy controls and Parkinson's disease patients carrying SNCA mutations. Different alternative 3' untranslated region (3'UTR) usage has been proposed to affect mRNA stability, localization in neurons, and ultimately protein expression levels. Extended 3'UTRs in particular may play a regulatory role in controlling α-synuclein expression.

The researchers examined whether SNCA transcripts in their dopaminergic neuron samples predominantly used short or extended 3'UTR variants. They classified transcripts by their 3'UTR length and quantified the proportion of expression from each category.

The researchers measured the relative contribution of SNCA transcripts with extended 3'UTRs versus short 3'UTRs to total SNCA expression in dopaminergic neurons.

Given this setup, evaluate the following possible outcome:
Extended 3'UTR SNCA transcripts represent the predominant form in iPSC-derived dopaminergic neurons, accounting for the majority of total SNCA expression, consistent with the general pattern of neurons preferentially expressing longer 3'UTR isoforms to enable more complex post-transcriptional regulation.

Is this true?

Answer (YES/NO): NO